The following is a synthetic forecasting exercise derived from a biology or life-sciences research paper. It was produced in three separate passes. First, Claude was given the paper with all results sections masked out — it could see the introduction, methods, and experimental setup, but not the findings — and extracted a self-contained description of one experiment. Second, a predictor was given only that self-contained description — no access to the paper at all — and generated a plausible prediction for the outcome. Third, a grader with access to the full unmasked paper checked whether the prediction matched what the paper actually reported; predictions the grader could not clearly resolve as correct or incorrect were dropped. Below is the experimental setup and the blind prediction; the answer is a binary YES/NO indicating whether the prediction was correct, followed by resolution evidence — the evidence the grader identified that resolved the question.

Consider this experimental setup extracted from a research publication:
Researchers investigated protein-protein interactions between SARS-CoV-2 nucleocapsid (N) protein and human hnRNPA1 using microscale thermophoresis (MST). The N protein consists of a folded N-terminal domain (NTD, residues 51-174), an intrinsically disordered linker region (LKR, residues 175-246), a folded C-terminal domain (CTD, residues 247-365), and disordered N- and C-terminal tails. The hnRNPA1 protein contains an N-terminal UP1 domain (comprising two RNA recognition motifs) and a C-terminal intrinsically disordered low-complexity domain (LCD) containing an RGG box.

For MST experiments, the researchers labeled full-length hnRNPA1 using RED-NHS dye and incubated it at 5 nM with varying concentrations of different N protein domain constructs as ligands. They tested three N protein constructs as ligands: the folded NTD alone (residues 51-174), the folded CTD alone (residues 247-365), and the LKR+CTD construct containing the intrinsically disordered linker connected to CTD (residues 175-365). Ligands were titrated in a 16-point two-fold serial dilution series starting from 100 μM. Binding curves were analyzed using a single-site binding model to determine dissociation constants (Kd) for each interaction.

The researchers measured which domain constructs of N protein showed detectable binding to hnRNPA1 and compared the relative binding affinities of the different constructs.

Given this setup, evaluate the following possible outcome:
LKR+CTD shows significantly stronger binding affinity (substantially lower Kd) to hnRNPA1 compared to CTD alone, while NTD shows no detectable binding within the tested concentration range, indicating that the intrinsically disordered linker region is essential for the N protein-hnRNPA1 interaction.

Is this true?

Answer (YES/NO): NO